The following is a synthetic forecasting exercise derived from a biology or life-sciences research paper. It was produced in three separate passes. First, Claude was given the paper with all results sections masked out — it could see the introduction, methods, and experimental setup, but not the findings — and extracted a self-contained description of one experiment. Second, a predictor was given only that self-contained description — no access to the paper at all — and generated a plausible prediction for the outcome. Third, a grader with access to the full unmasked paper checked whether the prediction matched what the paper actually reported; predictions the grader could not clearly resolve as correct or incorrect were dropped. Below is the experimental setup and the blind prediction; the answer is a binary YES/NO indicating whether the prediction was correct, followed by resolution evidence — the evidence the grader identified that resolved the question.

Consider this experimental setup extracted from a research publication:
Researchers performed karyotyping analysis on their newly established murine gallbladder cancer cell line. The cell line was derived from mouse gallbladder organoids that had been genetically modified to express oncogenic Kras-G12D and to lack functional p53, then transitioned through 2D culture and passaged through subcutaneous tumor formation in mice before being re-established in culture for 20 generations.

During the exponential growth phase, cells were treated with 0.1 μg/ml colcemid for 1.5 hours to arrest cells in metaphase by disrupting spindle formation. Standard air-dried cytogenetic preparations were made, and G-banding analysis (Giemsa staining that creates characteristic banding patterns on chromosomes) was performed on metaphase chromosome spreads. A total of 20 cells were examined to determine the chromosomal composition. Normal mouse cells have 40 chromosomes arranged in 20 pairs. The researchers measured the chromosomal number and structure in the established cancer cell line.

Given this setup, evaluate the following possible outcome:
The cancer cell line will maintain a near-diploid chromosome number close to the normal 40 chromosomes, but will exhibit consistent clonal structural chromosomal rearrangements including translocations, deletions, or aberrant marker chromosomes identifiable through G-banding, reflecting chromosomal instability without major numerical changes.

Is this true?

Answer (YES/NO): NO